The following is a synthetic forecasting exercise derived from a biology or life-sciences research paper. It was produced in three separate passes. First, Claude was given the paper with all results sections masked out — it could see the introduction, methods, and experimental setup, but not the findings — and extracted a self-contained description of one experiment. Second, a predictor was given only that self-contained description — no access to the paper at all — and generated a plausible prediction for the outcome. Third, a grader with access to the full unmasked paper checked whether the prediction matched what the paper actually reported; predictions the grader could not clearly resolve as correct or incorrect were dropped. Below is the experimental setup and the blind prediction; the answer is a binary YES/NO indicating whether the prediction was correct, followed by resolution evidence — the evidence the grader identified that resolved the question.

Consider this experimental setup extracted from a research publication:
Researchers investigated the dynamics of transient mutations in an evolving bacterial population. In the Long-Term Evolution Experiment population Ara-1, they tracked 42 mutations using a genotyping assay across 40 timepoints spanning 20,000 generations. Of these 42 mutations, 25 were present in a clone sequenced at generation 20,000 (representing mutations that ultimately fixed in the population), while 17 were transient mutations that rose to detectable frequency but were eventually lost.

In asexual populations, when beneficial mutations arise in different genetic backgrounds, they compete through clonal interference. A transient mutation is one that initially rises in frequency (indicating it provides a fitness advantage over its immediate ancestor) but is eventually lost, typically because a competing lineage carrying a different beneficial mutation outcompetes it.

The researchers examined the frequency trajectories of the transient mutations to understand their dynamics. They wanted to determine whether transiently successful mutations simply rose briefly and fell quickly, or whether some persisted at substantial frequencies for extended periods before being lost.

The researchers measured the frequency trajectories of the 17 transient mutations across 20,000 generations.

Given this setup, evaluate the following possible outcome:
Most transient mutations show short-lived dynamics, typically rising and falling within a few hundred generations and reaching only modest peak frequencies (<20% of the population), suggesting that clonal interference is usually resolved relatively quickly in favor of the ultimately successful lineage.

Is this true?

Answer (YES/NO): NO